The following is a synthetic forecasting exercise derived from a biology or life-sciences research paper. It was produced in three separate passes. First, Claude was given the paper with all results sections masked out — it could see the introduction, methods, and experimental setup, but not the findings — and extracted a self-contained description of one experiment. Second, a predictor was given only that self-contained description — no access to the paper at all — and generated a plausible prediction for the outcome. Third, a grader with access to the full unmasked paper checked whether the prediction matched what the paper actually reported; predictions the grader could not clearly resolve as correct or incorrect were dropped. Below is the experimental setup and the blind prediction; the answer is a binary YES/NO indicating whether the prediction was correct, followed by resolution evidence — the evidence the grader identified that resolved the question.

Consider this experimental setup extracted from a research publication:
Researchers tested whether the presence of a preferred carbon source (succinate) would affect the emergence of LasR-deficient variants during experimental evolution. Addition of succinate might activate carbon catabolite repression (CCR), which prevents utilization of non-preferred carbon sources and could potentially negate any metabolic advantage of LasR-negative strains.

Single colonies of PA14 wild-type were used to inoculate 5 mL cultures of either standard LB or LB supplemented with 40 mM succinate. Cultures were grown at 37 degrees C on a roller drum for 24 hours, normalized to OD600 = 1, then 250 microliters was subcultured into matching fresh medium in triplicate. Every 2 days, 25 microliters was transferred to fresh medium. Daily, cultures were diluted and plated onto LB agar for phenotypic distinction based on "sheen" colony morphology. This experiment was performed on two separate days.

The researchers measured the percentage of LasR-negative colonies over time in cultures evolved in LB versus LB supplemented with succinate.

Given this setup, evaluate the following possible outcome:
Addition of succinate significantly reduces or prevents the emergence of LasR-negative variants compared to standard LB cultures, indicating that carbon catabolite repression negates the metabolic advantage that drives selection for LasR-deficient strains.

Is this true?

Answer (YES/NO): YES